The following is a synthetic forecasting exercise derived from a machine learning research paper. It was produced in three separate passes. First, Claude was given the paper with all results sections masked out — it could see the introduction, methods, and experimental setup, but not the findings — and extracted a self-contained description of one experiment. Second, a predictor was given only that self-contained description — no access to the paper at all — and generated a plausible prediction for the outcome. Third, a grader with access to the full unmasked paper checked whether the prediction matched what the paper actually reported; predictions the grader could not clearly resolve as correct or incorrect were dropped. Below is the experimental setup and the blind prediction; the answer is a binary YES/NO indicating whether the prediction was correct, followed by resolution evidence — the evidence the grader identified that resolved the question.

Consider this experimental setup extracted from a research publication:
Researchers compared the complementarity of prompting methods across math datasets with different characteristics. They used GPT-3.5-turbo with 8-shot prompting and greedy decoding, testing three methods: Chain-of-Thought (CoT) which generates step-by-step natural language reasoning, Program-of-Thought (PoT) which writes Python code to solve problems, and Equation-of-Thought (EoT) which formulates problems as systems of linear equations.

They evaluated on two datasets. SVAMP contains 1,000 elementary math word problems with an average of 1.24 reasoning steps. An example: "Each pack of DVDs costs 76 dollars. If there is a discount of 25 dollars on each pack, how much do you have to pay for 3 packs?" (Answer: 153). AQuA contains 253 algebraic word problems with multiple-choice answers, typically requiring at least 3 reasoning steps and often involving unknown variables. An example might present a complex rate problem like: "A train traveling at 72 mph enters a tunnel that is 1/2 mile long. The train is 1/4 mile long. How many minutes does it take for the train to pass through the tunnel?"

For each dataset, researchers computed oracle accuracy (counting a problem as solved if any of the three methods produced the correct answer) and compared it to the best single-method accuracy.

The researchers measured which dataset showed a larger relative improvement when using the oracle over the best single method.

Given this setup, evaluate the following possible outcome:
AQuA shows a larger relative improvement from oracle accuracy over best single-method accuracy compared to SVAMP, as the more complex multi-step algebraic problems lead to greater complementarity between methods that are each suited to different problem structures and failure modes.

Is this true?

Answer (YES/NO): YES